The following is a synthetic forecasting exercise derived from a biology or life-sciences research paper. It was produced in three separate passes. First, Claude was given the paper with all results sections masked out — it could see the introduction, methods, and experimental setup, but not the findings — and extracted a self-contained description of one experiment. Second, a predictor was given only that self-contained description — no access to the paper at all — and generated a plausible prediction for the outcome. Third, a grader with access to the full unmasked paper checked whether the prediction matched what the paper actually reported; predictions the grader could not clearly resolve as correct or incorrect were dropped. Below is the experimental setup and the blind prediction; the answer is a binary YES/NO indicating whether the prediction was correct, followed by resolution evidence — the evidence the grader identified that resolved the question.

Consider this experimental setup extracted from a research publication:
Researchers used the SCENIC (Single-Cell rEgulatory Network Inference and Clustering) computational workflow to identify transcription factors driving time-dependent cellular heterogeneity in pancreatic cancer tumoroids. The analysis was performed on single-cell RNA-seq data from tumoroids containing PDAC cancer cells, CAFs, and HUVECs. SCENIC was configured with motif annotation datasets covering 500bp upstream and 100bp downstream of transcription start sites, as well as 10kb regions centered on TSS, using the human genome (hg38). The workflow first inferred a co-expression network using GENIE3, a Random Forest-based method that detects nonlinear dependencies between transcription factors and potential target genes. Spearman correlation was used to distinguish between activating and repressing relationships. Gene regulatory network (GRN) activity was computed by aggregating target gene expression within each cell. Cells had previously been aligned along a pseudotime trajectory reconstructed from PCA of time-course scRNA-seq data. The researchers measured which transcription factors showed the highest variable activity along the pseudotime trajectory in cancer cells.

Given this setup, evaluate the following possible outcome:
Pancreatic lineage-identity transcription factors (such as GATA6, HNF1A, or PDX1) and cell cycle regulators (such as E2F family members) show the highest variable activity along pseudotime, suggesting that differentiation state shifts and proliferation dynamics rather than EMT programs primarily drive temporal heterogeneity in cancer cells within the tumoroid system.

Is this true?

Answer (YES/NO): NO